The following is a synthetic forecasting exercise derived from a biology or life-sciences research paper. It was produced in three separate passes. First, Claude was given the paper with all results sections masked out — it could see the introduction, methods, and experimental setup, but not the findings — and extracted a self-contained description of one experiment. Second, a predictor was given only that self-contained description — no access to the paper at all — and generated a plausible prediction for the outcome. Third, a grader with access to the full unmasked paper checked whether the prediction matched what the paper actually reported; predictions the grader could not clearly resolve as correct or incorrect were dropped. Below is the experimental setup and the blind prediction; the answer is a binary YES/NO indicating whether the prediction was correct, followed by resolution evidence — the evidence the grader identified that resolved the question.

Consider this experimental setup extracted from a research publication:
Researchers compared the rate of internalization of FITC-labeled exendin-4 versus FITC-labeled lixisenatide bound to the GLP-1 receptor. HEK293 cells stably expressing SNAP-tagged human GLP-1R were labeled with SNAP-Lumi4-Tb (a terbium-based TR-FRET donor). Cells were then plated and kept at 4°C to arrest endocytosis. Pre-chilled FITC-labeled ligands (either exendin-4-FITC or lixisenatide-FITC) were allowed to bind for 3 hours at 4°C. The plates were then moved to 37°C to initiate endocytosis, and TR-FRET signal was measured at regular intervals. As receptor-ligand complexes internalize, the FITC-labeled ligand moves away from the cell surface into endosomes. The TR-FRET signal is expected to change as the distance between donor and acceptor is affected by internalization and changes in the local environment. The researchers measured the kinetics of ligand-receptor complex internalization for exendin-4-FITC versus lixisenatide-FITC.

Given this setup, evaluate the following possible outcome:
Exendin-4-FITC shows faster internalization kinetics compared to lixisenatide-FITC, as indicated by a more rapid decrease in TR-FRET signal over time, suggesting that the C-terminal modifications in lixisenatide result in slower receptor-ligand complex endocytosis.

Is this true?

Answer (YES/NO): NO